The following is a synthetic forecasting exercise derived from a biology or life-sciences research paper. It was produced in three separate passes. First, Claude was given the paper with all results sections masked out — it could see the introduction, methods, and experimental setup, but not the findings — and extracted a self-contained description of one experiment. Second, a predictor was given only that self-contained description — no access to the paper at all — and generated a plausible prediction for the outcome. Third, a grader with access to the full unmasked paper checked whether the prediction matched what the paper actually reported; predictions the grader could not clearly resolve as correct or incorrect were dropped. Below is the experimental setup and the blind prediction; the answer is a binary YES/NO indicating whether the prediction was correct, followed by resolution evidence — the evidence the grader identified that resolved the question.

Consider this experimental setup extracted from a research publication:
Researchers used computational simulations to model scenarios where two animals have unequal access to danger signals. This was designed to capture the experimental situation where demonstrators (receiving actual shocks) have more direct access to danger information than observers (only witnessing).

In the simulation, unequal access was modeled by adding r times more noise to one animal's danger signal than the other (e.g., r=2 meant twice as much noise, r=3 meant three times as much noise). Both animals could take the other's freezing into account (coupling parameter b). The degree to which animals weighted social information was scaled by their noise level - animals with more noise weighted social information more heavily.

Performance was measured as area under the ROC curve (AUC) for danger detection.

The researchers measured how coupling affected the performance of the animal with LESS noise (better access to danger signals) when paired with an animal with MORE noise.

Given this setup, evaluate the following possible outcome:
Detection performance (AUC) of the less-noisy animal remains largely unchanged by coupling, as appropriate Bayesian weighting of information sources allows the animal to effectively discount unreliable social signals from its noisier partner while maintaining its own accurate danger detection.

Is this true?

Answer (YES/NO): NO